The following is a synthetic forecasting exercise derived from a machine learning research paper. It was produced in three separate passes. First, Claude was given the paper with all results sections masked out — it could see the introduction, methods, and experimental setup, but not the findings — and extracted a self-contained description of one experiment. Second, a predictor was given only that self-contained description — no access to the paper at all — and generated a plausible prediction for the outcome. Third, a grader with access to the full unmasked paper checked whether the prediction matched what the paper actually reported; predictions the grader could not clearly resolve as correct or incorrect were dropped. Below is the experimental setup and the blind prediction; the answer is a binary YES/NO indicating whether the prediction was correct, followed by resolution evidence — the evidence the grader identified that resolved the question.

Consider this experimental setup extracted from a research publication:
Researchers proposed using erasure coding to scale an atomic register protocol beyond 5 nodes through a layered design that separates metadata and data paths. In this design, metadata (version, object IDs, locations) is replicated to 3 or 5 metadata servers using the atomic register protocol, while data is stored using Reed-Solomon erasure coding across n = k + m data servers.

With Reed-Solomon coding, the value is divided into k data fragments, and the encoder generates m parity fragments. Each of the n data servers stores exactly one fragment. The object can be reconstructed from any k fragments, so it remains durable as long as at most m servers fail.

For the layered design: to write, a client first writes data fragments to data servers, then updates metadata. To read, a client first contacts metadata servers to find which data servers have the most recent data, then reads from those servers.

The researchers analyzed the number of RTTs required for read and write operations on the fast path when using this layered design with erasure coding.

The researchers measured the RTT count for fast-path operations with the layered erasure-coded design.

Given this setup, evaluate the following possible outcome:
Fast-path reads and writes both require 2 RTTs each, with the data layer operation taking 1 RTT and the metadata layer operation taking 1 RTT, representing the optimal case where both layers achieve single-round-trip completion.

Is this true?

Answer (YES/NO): YES